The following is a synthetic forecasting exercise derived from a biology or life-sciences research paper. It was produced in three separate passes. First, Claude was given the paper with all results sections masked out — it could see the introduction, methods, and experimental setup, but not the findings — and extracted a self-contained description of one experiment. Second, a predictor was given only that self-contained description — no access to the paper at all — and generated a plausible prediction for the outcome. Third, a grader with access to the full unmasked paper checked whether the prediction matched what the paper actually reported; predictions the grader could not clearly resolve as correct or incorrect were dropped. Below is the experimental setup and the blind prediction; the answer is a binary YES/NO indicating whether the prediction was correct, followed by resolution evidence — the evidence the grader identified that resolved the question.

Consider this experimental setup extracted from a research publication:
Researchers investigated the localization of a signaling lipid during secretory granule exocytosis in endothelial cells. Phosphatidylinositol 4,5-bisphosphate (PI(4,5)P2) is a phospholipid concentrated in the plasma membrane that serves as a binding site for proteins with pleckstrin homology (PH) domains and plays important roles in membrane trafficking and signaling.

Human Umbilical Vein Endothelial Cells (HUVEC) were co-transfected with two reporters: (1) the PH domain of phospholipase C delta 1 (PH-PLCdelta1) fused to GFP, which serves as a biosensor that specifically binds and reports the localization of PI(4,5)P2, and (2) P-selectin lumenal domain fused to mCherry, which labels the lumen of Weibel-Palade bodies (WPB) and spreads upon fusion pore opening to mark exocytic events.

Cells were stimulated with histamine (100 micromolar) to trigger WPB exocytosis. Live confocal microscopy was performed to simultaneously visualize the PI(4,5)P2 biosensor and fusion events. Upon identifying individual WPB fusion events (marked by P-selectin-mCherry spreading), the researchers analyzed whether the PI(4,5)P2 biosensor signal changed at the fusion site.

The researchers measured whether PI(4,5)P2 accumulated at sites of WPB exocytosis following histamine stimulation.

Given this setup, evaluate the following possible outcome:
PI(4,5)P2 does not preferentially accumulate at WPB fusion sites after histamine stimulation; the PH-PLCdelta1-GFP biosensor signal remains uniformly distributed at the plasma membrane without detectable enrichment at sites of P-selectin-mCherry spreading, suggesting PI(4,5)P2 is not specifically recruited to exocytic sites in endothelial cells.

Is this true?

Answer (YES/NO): NO